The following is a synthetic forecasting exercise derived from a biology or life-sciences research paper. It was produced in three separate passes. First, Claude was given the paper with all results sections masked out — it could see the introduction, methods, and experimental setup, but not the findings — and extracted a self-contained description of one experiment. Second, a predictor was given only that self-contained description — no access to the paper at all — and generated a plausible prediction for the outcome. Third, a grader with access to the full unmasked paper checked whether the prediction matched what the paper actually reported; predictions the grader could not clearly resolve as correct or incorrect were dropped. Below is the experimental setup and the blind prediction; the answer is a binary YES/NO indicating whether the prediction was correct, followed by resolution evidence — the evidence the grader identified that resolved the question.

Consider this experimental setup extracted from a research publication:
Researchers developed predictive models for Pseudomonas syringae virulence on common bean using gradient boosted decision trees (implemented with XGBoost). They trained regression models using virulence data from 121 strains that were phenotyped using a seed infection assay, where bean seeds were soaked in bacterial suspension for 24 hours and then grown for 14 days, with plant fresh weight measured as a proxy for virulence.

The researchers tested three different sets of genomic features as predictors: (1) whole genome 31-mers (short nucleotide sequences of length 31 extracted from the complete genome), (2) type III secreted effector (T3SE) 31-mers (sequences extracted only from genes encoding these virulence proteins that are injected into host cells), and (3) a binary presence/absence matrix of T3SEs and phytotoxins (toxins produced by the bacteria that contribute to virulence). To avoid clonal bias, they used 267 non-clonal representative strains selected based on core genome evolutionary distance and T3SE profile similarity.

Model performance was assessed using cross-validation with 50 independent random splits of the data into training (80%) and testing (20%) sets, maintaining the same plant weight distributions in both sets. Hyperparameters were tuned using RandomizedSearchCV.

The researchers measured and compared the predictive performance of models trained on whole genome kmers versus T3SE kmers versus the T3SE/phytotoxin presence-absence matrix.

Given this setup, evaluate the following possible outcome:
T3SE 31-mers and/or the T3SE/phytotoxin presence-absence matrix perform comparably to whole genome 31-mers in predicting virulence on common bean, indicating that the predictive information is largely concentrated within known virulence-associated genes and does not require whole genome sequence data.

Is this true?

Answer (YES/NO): NO